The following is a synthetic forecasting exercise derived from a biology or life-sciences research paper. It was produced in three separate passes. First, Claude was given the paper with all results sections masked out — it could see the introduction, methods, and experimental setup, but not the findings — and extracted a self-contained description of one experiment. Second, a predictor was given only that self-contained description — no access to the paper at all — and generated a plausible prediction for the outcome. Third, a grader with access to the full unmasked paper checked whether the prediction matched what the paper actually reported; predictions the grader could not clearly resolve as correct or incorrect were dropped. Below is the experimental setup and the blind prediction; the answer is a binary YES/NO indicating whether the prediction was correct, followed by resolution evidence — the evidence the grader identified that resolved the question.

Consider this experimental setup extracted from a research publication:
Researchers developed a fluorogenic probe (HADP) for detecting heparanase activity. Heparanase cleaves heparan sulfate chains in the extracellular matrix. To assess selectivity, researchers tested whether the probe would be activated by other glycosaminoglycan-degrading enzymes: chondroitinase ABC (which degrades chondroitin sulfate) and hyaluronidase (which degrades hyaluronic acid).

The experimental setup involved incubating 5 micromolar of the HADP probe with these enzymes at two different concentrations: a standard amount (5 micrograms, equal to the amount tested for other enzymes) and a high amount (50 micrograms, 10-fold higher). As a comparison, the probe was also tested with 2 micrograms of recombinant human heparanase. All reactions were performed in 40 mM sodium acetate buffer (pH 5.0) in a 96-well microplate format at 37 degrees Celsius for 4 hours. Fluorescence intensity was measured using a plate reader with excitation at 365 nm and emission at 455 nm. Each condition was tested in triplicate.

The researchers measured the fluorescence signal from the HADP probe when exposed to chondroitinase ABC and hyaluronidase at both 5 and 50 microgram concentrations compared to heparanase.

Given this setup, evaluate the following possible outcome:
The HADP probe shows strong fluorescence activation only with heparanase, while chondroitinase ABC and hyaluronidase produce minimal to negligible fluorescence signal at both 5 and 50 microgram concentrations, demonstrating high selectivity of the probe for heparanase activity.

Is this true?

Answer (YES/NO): YES